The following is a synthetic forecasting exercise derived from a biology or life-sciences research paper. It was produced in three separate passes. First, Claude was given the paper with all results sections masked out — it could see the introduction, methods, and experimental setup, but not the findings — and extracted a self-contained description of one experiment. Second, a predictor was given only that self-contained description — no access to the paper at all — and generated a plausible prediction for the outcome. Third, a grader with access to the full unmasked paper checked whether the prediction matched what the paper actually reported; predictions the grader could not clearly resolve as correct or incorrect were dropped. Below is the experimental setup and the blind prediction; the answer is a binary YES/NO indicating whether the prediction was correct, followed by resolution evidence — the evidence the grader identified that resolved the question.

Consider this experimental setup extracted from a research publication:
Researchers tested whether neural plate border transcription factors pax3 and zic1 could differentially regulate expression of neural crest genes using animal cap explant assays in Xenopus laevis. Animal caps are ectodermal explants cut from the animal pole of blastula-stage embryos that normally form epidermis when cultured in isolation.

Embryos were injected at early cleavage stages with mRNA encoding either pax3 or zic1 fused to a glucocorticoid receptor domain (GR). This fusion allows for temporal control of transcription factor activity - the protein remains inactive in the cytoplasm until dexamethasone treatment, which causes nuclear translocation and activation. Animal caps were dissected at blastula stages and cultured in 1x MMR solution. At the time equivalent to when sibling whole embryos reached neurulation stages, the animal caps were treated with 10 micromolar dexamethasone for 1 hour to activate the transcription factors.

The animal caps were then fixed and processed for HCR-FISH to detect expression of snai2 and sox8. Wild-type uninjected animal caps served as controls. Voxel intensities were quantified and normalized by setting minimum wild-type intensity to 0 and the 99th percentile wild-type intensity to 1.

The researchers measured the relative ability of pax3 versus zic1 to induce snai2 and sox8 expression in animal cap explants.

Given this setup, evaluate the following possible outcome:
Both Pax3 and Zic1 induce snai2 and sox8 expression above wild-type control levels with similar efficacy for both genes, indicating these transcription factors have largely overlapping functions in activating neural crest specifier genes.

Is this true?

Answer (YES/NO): NO